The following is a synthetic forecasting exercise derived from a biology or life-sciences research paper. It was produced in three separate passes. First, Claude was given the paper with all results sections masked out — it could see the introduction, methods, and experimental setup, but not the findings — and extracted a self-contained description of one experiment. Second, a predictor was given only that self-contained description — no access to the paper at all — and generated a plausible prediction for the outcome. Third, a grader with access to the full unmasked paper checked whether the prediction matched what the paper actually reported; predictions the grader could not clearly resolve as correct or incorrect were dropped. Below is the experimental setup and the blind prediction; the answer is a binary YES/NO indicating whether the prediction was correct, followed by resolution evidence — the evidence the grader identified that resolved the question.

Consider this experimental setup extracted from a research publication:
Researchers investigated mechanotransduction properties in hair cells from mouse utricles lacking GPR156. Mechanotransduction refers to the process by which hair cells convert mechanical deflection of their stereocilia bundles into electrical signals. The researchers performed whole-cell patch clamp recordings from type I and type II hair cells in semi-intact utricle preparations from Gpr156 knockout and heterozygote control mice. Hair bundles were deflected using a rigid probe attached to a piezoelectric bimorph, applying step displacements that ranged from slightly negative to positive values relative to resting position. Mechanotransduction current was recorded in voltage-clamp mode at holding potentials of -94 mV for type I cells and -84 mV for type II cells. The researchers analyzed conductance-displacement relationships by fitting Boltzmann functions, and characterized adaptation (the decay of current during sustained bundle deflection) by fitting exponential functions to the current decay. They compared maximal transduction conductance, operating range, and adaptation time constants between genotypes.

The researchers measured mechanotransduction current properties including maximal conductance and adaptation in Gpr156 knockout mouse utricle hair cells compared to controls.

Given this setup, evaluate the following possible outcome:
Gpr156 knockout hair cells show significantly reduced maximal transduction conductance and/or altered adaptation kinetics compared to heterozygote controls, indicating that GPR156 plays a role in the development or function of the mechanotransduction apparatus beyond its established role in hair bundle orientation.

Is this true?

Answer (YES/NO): NO